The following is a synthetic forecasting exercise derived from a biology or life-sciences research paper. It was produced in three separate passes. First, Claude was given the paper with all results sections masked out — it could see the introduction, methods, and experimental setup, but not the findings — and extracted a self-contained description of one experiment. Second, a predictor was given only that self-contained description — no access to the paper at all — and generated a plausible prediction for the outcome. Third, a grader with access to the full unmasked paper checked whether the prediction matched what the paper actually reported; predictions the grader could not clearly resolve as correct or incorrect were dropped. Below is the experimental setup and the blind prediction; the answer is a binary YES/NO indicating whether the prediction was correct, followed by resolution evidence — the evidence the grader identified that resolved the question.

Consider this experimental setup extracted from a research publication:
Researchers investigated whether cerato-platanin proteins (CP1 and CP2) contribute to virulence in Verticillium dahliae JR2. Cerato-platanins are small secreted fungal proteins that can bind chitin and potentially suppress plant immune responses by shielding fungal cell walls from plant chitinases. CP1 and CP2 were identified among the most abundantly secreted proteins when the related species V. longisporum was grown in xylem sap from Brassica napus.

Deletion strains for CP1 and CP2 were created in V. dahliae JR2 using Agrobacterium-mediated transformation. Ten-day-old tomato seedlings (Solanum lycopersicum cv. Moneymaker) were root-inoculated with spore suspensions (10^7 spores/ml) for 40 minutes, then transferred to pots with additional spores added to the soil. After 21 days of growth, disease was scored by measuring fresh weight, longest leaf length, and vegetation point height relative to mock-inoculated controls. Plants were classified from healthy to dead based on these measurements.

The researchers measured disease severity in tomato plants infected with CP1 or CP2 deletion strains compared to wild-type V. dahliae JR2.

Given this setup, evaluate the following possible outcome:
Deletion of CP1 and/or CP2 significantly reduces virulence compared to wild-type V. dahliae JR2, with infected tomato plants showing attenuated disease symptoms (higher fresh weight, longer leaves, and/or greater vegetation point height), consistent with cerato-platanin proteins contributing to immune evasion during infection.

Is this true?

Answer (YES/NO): NO